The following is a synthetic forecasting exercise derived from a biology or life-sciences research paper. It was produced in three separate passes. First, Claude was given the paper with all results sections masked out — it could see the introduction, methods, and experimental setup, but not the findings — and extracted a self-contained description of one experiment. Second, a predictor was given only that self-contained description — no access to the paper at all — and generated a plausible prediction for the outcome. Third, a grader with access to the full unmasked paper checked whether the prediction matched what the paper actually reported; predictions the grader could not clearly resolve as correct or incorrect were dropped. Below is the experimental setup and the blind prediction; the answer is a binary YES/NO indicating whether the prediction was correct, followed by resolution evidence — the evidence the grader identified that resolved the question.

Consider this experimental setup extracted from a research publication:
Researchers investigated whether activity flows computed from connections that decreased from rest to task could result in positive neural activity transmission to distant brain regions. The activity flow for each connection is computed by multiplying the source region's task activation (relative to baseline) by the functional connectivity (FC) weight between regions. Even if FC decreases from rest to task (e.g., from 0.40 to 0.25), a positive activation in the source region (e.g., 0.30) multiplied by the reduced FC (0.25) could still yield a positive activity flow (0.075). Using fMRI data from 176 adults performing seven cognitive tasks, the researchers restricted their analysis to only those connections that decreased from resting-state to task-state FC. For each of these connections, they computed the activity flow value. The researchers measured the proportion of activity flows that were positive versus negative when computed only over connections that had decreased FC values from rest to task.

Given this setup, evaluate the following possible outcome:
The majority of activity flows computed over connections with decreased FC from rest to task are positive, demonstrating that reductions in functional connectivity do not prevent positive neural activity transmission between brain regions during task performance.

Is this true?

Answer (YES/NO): NO